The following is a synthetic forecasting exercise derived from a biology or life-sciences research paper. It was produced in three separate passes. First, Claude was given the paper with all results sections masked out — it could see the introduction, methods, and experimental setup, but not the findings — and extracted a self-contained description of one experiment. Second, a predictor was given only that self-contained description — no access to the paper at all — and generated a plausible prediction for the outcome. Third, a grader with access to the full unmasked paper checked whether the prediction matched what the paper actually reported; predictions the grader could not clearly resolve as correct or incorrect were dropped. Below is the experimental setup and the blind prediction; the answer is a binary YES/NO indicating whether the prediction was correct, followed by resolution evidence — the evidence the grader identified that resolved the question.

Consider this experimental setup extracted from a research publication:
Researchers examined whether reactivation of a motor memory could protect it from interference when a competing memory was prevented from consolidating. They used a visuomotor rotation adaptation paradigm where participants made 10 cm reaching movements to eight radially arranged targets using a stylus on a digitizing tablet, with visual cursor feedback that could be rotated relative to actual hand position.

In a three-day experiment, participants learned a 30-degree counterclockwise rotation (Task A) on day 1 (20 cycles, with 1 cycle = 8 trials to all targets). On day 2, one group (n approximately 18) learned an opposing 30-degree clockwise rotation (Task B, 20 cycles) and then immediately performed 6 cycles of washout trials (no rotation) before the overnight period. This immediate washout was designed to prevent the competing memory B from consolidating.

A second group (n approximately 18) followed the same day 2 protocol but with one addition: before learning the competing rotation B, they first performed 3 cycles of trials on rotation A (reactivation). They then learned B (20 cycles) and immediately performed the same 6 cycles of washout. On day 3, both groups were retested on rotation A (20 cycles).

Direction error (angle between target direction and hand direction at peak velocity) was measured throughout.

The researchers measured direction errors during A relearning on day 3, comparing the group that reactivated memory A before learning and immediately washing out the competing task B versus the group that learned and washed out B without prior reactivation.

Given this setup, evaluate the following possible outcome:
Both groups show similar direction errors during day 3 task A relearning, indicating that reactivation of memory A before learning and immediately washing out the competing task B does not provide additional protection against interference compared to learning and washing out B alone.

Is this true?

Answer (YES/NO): NO